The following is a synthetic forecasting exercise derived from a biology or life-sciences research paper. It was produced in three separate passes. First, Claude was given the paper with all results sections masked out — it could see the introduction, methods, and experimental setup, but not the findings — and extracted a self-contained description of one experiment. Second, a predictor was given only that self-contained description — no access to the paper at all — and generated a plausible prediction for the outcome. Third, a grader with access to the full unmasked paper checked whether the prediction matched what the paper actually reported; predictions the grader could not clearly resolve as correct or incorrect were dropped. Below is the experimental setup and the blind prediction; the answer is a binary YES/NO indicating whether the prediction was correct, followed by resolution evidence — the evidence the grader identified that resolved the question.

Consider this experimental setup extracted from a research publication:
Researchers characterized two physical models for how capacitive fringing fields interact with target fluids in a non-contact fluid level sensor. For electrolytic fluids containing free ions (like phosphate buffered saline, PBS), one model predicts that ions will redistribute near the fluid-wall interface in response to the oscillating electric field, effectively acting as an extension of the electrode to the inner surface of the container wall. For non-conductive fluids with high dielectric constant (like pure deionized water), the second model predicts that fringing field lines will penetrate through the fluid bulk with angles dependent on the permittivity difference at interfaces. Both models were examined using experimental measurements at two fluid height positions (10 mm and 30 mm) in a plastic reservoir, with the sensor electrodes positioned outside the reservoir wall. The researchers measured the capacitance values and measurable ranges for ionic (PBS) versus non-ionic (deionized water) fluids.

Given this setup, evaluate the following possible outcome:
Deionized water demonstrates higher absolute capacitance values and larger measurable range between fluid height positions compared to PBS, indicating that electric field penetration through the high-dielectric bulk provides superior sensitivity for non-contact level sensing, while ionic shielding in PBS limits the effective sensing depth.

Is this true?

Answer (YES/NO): NO